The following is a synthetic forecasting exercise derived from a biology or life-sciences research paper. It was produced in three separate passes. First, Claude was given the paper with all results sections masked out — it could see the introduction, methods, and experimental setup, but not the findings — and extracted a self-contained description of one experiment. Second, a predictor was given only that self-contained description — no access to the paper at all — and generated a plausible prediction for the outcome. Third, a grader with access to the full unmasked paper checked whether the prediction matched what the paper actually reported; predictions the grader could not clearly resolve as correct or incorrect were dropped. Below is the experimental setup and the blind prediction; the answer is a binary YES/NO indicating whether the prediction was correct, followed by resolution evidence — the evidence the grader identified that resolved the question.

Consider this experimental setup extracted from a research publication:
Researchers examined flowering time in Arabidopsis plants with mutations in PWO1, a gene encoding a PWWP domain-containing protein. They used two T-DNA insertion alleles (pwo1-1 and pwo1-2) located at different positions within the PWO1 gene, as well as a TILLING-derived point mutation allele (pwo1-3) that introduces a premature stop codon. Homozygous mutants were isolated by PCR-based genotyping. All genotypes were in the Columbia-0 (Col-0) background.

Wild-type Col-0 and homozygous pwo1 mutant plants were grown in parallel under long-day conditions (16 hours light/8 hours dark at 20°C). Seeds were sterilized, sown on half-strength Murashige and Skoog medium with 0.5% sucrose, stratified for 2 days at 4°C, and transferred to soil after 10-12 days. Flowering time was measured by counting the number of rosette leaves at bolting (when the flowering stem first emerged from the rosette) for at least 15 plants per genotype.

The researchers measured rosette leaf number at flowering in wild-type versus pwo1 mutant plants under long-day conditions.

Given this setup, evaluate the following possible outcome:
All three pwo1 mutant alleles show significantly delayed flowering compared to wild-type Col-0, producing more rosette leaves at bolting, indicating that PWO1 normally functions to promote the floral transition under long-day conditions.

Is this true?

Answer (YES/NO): NO